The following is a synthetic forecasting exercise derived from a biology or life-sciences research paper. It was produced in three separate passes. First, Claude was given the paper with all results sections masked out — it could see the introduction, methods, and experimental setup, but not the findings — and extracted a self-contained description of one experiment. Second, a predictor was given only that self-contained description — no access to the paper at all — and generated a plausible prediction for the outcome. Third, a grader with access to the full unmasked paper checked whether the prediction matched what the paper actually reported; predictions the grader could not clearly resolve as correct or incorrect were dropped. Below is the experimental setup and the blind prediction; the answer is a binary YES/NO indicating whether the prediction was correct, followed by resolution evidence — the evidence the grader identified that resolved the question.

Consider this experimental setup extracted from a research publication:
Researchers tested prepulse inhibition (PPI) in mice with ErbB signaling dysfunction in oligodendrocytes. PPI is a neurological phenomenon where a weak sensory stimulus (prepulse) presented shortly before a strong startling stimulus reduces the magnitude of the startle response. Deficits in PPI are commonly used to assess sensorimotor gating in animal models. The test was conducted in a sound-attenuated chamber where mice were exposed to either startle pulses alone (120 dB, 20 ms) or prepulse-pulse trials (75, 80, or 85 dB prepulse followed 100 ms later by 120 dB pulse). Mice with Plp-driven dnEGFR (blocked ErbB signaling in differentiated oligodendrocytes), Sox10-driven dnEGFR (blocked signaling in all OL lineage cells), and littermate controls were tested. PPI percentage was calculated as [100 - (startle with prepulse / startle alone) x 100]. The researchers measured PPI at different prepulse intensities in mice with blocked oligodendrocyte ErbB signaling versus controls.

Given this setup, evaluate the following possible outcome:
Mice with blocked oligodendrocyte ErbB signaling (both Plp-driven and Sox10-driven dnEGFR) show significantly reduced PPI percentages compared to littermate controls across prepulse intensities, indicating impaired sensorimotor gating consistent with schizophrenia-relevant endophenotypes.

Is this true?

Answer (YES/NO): NO